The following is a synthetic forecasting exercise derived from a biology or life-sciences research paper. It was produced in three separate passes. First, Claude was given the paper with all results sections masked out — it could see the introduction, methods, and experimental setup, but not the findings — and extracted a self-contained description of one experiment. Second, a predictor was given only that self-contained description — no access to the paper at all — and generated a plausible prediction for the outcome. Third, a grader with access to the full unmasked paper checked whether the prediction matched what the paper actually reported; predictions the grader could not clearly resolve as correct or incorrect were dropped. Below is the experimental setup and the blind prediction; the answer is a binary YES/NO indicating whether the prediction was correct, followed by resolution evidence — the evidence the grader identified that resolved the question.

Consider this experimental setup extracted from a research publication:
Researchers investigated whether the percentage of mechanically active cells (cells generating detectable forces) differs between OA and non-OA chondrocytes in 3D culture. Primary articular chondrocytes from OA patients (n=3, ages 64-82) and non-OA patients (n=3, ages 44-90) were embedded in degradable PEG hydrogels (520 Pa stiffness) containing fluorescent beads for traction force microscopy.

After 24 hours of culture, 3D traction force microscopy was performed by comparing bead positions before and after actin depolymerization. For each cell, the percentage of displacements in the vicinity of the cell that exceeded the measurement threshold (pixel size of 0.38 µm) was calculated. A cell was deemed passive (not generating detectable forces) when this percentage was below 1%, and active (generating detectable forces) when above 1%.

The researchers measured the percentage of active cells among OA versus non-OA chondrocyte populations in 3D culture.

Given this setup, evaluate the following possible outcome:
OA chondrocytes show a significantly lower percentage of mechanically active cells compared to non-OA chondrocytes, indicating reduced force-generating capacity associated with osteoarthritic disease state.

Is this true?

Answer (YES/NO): NO